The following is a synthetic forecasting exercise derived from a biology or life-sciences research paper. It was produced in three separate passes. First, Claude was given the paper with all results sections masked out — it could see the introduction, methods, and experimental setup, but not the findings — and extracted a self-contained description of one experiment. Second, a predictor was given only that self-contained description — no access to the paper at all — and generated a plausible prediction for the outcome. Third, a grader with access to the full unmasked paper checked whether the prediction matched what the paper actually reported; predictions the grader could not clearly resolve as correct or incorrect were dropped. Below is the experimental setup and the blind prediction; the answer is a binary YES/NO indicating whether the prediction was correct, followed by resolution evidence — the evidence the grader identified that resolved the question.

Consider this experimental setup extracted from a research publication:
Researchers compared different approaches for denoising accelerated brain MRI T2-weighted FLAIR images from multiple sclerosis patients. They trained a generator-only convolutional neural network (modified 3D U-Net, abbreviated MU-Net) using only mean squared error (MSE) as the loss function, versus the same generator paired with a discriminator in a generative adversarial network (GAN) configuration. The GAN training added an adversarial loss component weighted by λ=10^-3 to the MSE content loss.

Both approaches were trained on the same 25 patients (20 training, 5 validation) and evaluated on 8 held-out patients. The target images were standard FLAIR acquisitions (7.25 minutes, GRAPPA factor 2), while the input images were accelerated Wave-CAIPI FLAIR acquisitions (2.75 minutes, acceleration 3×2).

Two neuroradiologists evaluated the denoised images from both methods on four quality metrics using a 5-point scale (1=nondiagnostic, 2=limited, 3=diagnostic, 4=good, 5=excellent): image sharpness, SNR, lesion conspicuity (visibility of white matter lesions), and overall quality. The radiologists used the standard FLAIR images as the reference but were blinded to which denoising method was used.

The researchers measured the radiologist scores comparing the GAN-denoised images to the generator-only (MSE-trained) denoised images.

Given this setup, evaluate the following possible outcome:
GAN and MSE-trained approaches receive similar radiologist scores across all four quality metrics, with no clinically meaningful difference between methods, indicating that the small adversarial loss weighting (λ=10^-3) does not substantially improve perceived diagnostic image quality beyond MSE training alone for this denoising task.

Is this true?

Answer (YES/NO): NO